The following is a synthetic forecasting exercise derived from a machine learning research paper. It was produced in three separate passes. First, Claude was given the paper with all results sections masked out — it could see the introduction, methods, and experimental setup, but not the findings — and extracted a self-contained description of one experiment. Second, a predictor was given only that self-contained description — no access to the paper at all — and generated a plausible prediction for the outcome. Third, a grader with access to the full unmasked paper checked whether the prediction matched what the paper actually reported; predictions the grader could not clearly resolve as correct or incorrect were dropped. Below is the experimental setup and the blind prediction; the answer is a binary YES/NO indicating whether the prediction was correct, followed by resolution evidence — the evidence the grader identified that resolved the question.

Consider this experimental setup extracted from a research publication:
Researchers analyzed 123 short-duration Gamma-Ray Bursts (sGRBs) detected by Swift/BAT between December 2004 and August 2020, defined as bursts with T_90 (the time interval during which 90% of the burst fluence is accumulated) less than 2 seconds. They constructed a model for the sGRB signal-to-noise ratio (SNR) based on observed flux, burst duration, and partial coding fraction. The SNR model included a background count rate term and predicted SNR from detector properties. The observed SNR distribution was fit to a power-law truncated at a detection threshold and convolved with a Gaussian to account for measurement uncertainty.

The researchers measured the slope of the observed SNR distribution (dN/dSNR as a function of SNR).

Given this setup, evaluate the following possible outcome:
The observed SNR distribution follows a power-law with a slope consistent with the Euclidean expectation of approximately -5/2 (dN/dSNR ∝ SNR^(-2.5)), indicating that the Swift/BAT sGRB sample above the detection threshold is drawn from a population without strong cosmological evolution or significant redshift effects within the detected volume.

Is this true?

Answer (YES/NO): NO